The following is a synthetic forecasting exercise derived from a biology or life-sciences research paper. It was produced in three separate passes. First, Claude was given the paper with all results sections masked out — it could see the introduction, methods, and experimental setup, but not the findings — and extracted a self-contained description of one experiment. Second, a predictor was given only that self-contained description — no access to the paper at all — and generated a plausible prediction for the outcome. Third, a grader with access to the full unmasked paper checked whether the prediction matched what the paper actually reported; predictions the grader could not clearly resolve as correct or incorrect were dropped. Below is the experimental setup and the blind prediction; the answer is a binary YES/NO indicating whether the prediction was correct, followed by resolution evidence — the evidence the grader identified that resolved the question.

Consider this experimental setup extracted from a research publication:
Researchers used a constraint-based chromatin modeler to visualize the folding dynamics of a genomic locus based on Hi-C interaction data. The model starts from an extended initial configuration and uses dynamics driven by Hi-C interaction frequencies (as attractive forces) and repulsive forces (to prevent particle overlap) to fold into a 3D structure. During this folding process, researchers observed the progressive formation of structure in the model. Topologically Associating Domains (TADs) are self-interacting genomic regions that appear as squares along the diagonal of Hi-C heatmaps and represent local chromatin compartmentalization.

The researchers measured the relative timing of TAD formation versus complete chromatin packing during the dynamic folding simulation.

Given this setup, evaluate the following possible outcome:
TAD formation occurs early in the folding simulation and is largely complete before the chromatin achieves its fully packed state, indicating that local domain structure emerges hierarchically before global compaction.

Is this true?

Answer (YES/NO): YES